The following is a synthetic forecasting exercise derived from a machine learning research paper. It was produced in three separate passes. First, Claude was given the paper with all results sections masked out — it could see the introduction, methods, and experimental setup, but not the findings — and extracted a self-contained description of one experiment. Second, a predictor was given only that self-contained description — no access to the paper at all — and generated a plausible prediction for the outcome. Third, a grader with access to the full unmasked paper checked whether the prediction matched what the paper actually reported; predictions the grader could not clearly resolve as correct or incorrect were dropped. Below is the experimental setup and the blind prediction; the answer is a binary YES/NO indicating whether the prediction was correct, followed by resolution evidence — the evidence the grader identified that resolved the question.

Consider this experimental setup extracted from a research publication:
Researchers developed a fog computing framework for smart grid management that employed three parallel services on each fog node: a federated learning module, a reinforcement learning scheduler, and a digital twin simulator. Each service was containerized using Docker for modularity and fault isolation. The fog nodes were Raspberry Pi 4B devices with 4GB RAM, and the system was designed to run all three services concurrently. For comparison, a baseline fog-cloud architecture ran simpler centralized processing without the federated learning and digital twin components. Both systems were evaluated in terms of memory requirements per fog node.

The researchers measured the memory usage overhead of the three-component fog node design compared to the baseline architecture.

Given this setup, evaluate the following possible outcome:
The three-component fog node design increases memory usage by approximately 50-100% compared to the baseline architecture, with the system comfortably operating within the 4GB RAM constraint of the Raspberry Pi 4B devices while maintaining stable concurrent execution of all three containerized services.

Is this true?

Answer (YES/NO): NO